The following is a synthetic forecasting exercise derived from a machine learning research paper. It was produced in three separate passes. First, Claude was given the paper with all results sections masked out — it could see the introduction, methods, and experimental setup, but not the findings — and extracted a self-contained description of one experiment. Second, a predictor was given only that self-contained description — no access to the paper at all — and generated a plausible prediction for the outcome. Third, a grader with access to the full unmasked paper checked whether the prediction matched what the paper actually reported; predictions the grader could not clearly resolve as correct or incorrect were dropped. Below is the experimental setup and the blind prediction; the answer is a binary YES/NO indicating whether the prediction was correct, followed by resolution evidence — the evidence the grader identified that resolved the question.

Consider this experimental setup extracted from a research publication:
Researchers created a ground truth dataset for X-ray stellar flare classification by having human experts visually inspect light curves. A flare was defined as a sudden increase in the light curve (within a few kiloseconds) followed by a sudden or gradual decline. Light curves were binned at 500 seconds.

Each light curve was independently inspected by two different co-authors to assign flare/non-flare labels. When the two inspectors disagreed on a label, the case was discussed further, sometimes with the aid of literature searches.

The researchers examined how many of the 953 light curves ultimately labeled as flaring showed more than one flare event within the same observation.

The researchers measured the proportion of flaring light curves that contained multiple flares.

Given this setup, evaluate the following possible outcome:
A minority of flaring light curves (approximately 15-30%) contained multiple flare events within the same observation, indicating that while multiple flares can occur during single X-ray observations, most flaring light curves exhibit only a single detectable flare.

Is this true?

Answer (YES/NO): YES